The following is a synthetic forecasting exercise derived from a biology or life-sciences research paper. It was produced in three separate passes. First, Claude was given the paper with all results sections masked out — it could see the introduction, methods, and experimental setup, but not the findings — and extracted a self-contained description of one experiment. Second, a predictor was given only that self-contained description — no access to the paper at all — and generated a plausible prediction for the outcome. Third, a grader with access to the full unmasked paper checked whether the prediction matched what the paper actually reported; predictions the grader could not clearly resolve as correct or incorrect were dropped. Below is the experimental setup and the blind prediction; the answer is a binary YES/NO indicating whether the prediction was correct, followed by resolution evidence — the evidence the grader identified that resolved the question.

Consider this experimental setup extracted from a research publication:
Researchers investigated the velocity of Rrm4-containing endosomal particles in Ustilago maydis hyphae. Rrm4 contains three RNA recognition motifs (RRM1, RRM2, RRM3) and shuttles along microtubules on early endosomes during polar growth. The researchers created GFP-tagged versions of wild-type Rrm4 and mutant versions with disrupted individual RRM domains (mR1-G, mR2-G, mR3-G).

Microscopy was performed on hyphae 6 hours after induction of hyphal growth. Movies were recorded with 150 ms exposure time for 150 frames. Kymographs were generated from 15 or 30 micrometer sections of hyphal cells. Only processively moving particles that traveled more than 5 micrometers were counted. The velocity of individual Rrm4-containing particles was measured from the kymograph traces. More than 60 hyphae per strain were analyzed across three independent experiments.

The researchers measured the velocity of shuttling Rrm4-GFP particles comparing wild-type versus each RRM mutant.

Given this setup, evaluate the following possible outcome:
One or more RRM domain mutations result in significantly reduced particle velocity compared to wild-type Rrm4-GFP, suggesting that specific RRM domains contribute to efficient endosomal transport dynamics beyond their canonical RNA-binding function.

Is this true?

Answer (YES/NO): NO